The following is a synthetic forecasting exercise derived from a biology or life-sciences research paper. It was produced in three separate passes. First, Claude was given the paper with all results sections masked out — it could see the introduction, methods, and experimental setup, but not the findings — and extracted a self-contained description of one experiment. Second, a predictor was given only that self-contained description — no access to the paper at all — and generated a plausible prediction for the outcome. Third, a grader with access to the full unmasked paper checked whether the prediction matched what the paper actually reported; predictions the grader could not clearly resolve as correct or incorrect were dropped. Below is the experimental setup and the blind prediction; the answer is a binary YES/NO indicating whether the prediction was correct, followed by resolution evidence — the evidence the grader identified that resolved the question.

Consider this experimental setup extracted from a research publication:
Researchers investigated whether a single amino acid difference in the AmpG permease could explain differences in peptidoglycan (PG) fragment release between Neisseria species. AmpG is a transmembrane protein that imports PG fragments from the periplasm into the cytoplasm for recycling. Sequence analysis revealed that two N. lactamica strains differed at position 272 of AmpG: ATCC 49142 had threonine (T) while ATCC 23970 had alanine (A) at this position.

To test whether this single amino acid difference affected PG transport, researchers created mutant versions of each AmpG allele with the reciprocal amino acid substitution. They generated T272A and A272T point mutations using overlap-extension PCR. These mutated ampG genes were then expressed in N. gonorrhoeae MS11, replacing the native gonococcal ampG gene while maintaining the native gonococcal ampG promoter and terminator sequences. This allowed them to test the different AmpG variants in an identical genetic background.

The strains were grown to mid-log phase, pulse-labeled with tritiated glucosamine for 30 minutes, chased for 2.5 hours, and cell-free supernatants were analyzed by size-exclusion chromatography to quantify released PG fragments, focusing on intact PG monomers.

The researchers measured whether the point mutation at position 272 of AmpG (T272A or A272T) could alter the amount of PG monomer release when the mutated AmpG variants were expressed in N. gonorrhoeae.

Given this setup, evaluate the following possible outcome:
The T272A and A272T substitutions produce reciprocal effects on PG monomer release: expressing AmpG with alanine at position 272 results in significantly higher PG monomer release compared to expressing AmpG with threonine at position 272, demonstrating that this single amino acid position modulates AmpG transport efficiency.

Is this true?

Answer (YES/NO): NO